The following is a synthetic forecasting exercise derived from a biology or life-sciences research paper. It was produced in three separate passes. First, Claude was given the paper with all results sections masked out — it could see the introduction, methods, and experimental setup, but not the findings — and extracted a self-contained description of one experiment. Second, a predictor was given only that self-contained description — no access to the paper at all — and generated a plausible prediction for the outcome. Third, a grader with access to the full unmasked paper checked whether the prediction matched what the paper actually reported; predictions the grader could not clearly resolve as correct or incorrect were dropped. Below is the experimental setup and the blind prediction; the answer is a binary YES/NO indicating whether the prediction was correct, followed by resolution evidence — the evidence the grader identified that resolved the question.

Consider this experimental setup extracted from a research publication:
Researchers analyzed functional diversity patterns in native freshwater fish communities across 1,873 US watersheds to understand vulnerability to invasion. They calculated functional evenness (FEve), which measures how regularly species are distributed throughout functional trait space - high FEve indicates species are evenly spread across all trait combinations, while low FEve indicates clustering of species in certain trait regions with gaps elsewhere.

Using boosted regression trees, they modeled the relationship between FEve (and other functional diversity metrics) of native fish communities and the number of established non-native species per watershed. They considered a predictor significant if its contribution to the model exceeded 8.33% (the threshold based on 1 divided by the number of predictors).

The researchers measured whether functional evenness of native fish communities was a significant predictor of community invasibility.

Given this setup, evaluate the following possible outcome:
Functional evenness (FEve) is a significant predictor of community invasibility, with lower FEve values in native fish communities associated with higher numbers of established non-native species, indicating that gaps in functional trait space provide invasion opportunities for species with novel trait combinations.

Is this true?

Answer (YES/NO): NO